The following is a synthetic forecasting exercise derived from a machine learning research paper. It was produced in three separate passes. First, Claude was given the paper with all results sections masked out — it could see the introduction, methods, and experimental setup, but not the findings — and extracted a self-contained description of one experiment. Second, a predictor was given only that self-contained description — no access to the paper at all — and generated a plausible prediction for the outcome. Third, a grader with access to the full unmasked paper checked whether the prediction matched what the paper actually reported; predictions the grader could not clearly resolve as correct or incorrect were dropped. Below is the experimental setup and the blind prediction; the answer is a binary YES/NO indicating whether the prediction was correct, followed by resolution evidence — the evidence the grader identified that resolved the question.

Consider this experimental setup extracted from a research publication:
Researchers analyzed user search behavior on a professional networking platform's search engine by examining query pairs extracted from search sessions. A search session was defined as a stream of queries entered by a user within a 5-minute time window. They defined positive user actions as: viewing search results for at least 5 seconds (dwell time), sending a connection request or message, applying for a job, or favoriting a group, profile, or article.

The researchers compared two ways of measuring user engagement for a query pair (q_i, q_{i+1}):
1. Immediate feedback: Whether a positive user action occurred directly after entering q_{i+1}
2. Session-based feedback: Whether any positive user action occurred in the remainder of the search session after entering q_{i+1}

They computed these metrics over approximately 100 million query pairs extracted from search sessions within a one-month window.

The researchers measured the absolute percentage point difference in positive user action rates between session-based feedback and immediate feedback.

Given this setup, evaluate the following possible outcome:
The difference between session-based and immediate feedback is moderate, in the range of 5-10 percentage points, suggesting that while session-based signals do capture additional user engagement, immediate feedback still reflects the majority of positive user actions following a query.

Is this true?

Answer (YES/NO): NO